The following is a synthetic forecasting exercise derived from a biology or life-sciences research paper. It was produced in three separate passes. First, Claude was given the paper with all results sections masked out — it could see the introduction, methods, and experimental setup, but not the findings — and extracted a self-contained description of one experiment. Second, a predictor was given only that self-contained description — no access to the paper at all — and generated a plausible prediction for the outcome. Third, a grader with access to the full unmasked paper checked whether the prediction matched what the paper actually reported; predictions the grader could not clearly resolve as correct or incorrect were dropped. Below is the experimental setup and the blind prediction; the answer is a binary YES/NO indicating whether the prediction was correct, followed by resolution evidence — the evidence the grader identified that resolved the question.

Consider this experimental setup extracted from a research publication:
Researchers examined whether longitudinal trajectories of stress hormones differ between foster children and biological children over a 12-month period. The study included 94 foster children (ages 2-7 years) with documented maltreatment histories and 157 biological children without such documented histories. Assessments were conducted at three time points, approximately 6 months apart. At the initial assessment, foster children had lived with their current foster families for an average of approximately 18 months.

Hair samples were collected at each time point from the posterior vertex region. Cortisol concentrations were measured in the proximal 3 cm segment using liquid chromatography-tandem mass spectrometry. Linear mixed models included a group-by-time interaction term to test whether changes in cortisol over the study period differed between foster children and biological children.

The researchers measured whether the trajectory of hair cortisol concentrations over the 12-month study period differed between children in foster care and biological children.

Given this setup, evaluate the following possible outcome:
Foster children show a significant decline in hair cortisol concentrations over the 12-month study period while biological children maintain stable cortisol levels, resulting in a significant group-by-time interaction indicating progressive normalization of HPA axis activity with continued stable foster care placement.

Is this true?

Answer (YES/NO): NO